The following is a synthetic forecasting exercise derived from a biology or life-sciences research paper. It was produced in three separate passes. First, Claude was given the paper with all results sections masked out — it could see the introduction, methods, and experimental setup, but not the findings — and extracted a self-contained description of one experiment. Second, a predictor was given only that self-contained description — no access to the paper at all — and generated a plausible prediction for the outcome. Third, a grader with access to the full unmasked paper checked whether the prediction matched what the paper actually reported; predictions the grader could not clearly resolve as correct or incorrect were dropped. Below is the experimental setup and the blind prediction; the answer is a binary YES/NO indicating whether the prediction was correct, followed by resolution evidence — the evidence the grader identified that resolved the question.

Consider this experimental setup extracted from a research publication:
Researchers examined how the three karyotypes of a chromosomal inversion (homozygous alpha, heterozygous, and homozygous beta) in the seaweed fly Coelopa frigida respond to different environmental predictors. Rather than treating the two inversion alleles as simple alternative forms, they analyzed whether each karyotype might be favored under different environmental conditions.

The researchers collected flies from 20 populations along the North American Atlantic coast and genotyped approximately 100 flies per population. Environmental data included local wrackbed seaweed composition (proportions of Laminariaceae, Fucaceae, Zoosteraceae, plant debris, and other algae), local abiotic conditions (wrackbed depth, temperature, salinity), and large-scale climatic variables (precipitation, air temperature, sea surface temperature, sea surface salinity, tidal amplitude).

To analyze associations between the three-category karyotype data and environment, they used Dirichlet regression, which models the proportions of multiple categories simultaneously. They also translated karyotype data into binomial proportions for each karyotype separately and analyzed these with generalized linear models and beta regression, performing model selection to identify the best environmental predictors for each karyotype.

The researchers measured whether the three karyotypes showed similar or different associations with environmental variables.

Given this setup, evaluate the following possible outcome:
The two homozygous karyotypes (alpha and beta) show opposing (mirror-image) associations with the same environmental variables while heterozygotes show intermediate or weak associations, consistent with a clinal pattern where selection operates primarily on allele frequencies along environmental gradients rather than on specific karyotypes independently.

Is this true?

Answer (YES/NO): NO